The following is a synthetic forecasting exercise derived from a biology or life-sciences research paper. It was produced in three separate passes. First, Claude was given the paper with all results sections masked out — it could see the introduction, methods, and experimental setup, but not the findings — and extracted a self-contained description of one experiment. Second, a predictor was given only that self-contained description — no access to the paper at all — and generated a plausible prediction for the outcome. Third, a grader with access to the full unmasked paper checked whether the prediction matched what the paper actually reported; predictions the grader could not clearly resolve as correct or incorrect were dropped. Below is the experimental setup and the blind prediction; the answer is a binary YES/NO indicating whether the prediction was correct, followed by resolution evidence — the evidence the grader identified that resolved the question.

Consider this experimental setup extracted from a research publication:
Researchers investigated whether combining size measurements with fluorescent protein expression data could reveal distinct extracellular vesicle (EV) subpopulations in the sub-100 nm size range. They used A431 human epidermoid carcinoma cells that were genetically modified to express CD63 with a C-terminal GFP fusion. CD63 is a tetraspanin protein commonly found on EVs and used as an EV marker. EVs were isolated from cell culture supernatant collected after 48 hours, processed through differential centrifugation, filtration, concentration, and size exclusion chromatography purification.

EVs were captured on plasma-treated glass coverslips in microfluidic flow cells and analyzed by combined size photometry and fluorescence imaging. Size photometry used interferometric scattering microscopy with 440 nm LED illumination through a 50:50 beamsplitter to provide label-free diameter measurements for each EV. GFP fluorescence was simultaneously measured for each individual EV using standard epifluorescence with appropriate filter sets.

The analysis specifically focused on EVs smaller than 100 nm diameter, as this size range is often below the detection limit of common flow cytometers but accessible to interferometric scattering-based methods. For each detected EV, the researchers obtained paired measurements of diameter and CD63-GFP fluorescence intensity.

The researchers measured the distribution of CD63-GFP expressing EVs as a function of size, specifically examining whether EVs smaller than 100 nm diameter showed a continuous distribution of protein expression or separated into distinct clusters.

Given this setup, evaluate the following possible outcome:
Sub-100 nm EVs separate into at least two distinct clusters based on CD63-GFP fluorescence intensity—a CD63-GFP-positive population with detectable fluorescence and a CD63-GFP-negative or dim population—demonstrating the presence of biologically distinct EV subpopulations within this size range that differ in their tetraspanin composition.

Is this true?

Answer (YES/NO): YES